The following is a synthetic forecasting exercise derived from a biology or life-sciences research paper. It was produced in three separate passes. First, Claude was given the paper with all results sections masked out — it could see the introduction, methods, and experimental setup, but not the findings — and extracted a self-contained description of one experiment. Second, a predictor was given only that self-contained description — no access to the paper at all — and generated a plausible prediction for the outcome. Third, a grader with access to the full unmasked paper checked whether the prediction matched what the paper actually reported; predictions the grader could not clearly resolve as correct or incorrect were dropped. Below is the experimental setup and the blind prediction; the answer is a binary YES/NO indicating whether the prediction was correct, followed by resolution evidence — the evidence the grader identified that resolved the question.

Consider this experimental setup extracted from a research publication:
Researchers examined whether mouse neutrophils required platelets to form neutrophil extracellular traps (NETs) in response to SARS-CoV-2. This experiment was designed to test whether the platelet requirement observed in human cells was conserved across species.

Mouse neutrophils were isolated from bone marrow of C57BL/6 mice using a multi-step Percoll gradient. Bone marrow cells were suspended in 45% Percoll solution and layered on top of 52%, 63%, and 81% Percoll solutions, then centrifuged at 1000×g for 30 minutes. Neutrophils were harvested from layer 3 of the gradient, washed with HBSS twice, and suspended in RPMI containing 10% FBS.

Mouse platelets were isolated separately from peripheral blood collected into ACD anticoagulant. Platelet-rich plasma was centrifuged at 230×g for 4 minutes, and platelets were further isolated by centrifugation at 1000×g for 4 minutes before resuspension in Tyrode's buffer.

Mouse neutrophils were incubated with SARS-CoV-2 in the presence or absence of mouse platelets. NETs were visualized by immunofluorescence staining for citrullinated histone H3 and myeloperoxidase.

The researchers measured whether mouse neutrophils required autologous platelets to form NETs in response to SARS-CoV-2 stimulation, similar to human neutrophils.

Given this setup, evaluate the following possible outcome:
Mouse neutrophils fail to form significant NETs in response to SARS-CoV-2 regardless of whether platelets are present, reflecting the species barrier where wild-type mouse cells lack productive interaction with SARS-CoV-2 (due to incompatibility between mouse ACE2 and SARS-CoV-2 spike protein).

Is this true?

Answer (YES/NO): NO